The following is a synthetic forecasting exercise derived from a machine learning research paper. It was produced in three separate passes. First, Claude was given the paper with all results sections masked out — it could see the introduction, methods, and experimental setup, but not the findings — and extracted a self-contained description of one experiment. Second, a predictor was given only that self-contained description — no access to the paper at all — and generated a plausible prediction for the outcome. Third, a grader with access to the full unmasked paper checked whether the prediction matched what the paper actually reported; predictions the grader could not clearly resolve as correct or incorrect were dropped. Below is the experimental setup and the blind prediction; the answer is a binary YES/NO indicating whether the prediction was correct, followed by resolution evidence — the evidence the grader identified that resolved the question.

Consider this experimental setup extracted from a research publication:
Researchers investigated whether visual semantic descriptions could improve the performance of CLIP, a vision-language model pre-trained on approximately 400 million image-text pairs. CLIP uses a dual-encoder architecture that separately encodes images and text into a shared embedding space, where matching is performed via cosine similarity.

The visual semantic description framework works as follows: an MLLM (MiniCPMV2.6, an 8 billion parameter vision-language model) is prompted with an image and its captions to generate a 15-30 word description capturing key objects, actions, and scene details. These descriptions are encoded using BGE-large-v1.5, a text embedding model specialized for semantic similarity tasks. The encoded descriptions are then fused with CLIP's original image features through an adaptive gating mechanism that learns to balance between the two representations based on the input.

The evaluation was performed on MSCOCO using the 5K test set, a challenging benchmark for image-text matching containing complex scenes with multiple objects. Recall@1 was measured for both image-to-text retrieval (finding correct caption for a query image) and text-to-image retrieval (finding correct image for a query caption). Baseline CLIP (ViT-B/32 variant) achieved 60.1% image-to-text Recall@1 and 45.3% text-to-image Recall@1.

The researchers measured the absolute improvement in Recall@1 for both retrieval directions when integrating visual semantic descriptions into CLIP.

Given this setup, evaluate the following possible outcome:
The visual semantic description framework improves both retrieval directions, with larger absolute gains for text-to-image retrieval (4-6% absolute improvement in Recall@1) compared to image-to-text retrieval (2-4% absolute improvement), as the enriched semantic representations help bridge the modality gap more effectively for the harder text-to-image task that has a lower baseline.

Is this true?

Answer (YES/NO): NO